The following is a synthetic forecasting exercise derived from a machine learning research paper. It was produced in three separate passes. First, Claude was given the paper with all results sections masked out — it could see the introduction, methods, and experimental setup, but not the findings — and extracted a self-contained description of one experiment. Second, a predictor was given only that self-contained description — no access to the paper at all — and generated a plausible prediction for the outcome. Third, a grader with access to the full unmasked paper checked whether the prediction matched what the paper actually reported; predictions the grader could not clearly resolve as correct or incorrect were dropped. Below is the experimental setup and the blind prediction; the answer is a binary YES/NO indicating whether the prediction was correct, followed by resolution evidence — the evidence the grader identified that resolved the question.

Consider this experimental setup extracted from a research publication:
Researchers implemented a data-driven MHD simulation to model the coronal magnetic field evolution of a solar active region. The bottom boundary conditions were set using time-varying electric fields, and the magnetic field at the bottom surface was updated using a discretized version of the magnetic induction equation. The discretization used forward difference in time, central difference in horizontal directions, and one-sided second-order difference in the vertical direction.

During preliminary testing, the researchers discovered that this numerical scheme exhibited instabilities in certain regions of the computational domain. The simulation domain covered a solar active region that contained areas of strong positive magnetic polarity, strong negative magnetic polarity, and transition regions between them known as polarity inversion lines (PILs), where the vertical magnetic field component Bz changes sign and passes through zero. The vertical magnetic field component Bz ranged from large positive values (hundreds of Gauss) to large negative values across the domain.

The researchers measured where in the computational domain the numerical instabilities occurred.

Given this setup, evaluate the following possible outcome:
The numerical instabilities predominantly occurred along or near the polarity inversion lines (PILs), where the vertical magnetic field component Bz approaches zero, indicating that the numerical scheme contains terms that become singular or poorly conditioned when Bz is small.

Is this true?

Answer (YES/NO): YES